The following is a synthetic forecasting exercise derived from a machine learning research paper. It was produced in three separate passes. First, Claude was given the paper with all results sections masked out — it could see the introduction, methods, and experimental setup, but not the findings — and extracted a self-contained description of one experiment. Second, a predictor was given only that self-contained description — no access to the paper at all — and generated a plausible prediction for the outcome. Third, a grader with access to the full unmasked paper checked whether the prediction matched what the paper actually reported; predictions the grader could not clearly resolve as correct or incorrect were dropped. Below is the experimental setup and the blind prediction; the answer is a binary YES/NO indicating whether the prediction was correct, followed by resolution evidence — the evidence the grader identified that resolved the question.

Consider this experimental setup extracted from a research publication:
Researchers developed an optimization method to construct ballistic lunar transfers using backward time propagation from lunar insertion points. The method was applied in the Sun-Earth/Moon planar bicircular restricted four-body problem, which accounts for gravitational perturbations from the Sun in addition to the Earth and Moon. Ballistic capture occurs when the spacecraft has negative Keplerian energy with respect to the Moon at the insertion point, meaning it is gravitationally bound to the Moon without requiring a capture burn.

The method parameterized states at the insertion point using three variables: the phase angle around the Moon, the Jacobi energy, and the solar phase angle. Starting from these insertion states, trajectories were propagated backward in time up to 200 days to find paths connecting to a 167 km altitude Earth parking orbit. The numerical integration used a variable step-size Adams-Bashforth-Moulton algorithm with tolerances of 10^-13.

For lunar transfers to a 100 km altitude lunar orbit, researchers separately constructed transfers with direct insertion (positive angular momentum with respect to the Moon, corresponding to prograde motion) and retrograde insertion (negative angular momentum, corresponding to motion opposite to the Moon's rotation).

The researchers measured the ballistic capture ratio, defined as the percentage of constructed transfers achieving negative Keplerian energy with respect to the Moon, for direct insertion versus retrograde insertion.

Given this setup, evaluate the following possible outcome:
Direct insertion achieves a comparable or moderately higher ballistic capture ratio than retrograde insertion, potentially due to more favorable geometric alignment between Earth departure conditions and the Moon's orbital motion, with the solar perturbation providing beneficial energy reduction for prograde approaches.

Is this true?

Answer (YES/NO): YES